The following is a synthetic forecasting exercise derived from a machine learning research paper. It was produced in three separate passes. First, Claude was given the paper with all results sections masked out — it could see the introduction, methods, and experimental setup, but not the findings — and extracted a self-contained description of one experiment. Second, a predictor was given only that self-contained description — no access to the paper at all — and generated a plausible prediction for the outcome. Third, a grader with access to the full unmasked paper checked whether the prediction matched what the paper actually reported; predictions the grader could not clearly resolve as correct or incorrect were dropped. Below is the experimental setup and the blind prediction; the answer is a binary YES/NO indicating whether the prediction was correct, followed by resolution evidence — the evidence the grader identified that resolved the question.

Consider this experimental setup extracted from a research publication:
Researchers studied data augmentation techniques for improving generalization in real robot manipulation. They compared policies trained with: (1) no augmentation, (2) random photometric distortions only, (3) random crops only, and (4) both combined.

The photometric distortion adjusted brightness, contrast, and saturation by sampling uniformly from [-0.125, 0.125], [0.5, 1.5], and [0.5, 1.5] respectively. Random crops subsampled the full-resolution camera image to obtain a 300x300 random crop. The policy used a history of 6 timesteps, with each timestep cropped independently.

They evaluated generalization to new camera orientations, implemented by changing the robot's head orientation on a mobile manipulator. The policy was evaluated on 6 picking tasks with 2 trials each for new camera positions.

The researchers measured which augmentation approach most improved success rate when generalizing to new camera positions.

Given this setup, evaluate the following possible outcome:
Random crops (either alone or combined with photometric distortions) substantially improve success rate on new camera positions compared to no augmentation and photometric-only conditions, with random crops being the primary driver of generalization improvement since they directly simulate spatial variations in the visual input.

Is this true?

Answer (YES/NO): YES